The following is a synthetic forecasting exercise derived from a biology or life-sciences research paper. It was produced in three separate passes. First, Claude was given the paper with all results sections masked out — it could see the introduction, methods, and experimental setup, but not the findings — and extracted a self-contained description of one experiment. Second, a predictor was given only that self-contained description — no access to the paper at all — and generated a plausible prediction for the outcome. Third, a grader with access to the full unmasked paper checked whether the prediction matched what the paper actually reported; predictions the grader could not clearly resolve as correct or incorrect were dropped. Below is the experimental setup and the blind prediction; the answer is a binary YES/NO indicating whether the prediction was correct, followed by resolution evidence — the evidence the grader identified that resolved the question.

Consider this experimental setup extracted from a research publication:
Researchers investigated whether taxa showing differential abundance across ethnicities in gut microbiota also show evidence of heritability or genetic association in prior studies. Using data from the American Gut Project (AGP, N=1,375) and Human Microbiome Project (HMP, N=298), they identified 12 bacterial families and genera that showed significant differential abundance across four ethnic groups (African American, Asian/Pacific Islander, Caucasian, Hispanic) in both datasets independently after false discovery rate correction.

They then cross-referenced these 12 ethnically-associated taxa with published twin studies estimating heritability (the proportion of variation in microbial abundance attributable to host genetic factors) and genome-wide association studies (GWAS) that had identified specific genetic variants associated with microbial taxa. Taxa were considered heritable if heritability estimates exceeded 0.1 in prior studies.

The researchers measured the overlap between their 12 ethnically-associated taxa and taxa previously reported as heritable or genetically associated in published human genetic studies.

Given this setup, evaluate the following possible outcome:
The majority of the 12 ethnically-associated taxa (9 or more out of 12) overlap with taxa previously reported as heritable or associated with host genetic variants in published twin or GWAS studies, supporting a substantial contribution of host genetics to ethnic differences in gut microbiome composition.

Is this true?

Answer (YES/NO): YES